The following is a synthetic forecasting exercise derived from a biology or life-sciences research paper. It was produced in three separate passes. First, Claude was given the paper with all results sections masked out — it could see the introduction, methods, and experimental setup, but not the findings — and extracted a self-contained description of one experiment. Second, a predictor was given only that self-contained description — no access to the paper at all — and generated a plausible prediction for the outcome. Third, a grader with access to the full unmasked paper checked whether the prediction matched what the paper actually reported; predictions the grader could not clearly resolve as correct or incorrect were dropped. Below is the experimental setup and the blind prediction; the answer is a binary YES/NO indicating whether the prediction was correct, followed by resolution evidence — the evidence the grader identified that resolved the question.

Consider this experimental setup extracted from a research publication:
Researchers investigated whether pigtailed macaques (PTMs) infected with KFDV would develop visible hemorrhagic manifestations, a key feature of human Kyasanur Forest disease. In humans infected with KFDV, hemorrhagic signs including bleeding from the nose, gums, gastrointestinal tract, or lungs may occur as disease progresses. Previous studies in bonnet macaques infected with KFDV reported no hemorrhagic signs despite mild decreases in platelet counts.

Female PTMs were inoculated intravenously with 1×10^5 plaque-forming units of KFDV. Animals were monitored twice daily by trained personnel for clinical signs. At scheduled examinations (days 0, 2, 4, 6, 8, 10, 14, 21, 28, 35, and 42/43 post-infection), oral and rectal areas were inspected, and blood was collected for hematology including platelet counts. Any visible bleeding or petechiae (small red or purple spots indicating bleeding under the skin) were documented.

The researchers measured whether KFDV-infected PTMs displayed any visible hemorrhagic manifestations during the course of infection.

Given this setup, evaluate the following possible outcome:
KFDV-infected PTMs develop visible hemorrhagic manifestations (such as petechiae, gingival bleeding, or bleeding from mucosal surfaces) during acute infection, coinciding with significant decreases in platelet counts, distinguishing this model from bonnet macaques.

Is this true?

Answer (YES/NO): YES